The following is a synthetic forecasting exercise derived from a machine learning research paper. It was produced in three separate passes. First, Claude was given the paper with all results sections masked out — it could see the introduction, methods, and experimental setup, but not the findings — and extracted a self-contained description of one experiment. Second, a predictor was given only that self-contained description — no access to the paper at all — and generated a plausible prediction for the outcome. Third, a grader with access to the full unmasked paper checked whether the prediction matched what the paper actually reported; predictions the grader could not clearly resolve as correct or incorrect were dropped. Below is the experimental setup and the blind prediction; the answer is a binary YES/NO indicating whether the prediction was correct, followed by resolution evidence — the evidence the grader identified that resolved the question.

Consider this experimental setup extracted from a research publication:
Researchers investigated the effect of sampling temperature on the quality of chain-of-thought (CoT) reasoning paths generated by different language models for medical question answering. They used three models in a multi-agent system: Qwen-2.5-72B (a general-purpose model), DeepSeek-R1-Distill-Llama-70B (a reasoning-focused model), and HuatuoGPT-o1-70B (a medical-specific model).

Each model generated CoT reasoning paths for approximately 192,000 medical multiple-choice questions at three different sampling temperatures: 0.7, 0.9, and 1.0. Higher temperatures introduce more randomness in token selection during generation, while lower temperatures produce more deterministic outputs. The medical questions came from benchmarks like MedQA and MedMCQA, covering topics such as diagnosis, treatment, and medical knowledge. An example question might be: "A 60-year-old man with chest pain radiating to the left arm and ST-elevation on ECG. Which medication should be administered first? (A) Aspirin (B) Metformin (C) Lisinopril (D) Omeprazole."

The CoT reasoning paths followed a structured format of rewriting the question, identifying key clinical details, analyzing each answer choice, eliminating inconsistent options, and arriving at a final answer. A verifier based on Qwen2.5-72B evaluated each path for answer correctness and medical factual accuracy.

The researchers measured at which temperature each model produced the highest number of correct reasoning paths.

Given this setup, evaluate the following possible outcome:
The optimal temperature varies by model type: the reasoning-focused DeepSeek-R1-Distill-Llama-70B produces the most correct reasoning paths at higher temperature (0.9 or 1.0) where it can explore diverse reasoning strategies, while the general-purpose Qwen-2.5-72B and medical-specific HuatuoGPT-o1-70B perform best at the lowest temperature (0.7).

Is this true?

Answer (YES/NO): NO